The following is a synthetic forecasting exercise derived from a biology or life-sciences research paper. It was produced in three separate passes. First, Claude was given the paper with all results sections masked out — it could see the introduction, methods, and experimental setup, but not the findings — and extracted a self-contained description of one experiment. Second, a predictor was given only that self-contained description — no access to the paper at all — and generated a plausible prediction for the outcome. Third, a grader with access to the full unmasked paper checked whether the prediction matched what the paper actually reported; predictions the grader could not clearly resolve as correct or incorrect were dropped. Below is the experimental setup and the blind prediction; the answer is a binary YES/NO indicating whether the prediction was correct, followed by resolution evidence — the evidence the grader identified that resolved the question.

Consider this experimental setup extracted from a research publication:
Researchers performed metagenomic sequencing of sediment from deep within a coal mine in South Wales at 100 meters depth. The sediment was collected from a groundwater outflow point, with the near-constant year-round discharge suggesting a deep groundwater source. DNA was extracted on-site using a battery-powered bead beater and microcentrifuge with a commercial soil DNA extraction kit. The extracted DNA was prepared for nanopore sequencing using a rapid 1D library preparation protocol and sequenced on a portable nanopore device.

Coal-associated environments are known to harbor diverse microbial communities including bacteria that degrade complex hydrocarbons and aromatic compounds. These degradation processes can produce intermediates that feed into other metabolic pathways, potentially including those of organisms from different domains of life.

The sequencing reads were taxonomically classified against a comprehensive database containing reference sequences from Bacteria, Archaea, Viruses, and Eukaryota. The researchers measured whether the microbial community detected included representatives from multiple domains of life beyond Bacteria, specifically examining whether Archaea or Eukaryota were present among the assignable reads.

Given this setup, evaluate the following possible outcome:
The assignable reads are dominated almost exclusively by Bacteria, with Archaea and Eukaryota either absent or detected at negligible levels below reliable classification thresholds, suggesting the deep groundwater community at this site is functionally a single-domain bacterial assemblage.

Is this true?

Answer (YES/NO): NO